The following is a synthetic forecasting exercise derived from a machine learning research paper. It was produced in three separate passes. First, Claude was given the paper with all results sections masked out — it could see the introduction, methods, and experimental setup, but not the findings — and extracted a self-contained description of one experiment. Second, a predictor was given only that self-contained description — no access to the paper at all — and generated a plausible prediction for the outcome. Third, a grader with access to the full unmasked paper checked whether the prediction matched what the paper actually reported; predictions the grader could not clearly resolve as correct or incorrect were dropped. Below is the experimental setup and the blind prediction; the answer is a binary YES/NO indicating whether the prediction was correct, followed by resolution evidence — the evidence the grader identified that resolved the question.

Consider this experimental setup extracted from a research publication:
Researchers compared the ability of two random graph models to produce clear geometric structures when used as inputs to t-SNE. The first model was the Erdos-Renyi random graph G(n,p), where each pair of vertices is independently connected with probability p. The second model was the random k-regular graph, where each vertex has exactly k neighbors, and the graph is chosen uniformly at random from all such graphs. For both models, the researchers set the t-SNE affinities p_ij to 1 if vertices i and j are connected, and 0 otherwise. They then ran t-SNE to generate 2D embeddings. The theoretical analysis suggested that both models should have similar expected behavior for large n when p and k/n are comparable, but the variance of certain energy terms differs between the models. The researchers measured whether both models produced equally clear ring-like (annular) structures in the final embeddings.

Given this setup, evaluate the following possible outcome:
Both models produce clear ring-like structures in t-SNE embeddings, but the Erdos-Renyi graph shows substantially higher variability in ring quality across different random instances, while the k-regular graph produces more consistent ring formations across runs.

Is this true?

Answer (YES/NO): NO